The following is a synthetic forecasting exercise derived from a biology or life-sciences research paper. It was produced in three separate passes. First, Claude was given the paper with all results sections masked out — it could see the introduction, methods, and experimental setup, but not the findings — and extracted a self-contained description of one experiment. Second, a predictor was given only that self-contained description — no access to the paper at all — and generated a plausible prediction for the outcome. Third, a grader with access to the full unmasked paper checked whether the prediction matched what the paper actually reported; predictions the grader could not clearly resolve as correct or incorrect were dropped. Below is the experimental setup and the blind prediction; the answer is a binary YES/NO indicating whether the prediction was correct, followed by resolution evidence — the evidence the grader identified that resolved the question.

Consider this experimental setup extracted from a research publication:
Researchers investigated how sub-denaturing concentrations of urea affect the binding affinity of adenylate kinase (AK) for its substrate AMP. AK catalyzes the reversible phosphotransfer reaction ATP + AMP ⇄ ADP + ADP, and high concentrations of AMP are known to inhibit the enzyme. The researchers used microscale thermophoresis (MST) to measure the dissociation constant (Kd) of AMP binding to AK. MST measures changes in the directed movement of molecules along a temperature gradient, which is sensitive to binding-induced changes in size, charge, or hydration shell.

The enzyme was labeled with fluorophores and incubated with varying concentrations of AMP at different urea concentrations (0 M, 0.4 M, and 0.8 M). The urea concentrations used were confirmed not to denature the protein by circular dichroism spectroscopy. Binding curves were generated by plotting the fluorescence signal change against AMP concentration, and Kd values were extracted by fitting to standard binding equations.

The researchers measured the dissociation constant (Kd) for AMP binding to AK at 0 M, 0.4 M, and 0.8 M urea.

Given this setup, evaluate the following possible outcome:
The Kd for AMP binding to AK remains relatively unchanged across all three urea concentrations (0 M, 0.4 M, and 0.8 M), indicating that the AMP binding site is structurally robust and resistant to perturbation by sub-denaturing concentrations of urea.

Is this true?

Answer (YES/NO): NO